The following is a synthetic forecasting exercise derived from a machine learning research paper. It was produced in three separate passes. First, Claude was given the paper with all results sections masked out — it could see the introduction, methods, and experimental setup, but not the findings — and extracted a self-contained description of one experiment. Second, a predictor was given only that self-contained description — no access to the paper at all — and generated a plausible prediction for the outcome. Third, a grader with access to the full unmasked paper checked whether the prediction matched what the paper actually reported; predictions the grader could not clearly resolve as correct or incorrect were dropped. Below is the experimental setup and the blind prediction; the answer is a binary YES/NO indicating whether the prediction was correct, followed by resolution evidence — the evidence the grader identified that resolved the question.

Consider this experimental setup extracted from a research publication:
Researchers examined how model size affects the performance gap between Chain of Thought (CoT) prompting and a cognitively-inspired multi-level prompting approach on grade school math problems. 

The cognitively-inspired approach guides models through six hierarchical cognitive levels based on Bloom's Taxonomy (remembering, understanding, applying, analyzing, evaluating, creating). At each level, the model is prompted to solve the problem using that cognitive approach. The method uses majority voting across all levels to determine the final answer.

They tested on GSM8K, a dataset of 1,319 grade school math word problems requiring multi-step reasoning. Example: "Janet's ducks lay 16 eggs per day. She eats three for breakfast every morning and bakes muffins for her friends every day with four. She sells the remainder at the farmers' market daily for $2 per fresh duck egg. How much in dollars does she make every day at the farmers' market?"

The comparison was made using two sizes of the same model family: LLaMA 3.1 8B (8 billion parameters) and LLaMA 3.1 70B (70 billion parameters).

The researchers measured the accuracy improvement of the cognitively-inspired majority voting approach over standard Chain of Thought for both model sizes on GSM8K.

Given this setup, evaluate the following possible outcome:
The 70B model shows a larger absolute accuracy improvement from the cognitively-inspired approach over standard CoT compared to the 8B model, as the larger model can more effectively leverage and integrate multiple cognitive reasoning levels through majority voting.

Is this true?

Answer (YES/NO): NO